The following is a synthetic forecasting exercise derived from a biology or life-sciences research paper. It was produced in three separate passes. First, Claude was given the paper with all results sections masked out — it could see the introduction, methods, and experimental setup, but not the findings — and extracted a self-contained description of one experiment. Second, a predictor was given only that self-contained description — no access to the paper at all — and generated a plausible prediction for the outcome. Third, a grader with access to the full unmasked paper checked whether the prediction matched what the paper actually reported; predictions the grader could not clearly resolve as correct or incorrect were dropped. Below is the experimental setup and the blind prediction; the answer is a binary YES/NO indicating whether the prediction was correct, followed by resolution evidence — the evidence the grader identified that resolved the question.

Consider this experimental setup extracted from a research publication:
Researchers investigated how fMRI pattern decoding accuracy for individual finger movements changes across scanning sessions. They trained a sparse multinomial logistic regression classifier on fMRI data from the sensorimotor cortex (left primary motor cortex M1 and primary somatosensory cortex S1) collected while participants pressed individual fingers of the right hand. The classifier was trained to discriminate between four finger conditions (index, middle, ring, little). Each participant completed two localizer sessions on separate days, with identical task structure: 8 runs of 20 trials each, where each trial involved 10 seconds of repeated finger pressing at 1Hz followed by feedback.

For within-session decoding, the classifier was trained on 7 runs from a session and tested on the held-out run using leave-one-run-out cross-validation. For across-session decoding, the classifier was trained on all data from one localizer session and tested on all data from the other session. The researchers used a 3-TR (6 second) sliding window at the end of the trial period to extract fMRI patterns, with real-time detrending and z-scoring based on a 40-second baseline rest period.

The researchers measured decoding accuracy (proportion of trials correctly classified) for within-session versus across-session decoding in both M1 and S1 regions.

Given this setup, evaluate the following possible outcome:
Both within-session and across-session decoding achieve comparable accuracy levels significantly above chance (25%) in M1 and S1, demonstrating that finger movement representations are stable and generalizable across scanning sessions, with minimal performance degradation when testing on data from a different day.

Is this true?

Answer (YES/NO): NO